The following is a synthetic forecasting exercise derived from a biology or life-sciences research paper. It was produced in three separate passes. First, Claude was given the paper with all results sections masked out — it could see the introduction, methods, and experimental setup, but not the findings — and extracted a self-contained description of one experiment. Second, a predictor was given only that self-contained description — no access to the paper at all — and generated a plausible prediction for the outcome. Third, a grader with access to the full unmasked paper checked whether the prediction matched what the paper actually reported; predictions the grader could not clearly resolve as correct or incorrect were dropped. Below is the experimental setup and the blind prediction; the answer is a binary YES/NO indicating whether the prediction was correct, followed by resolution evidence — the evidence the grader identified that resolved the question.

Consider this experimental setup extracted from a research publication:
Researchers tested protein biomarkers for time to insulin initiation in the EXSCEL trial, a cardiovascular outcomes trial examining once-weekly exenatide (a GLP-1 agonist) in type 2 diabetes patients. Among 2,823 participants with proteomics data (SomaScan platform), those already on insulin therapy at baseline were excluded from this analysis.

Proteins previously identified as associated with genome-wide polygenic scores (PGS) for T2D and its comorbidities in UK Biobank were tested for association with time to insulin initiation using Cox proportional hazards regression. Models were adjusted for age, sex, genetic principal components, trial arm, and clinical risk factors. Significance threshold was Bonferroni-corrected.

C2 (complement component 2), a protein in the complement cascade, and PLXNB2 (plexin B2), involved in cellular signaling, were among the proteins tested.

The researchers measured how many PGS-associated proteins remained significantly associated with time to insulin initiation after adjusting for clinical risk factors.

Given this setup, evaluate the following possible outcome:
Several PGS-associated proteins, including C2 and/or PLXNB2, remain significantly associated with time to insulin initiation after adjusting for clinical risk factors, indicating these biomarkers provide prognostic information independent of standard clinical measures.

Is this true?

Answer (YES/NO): NO